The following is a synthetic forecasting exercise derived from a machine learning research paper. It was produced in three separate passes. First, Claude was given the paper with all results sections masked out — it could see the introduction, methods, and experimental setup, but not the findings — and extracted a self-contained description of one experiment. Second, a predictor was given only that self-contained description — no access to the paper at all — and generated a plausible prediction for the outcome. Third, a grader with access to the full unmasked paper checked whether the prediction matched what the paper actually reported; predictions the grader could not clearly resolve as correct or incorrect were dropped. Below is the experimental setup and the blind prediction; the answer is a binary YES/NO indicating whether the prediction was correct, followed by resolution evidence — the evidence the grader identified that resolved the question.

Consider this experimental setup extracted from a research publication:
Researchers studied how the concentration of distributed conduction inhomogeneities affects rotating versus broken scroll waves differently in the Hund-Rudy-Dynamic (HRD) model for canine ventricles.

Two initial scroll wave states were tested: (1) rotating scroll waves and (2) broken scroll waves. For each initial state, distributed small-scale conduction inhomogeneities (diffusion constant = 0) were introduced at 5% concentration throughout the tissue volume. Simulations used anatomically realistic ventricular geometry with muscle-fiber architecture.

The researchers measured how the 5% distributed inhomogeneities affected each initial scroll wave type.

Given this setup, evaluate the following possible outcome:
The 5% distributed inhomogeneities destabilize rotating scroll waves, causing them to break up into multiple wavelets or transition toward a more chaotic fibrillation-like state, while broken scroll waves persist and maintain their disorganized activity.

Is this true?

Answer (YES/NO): NO